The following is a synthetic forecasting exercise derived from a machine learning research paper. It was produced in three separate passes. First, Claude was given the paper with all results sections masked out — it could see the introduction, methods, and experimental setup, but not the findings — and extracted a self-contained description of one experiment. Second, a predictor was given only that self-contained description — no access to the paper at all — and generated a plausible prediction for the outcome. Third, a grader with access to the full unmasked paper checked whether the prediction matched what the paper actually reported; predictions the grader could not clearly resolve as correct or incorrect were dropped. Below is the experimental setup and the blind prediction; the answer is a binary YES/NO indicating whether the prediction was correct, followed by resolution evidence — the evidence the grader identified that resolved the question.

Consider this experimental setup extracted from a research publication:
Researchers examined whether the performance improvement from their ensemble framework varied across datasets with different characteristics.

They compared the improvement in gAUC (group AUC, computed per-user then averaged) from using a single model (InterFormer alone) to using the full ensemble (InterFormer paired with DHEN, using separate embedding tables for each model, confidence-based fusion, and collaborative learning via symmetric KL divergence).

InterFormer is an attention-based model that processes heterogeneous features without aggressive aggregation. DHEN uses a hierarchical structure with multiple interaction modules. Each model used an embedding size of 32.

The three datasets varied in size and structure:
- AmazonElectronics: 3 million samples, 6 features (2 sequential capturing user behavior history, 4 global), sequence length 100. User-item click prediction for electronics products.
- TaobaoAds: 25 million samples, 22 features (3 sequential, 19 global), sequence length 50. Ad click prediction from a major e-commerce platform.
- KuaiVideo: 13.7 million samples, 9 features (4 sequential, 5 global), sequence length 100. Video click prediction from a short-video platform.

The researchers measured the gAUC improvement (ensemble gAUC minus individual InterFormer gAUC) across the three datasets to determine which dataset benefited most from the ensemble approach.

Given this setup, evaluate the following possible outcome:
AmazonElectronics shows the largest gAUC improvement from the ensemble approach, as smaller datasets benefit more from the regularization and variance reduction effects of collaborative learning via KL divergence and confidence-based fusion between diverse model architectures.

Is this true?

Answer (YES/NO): NO